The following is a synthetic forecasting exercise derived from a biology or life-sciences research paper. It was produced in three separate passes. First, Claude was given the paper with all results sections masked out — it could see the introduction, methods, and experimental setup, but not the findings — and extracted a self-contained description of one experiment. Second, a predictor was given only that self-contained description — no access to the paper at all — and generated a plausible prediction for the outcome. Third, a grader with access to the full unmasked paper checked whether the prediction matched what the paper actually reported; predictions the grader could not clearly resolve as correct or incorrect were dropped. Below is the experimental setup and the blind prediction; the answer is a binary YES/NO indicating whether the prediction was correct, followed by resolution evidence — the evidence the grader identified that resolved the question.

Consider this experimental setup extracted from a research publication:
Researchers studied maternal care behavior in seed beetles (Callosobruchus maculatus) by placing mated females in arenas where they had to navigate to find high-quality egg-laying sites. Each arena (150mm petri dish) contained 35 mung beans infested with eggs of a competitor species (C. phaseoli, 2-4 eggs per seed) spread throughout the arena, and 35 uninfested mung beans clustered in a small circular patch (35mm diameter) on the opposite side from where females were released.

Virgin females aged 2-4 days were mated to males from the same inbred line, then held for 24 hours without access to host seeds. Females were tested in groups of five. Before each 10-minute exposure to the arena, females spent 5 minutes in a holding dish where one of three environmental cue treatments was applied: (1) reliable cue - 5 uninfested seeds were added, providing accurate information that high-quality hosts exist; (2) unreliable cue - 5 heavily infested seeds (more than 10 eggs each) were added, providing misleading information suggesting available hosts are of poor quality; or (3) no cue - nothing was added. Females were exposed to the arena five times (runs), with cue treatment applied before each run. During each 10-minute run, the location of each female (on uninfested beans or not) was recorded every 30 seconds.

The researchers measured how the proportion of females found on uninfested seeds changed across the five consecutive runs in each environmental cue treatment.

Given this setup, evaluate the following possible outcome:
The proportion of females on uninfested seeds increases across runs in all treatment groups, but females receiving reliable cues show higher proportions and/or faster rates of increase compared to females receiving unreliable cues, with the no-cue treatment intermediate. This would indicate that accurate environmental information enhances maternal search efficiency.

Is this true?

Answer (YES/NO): NO